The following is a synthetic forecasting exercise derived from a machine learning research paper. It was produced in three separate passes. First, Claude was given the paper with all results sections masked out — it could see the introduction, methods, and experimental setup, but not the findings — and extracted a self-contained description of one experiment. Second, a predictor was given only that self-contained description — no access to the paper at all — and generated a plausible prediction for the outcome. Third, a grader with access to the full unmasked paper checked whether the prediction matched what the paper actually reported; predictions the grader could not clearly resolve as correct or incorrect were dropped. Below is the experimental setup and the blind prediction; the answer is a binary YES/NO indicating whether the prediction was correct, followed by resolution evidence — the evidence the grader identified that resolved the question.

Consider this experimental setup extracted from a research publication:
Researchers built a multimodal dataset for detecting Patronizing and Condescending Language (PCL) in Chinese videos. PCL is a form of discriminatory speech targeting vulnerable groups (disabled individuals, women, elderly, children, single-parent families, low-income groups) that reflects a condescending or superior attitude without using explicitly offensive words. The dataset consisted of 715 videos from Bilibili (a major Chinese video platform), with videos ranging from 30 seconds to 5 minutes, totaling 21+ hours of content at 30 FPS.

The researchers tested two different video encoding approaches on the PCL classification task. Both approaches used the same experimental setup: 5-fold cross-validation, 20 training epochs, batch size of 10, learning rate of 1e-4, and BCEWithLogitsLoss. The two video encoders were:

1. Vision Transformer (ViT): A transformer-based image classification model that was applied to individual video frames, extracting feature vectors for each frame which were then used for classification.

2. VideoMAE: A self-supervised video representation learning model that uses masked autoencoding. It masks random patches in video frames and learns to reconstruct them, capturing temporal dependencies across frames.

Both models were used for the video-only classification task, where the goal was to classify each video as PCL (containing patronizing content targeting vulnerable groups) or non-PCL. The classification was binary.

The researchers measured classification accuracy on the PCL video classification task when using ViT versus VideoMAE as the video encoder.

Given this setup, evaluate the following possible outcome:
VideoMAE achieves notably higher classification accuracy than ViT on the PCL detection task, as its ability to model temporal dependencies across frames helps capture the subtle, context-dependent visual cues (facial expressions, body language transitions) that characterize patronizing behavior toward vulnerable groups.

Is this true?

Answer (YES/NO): NO